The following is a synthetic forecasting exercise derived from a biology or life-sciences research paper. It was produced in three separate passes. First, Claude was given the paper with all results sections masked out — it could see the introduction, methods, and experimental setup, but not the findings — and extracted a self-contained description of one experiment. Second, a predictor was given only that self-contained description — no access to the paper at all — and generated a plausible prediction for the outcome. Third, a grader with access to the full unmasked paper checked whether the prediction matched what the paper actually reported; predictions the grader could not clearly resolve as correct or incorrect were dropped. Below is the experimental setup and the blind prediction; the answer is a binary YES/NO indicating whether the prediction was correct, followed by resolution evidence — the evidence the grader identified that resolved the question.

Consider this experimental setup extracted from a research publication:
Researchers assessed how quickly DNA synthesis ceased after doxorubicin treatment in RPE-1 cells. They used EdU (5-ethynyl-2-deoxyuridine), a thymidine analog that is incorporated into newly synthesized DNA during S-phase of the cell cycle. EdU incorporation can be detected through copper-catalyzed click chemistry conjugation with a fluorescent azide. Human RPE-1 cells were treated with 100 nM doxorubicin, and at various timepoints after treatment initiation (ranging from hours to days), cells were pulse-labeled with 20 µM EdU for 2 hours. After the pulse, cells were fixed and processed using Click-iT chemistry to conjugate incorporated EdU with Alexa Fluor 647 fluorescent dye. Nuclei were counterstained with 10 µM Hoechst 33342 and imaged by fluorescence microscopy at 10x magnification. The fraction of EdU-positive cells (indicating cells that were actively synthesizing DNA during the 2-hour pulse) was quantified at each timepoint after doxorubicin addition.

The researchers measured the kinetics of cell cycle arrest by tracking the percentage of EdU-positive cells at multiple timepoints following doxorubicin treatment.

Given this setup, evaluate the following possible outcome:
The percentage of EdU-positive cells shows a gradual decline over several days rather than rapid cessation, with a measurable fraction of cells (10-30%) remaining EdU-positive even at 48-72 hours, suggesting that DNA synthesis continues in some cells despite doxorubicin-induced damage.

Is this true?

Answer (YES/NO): NO